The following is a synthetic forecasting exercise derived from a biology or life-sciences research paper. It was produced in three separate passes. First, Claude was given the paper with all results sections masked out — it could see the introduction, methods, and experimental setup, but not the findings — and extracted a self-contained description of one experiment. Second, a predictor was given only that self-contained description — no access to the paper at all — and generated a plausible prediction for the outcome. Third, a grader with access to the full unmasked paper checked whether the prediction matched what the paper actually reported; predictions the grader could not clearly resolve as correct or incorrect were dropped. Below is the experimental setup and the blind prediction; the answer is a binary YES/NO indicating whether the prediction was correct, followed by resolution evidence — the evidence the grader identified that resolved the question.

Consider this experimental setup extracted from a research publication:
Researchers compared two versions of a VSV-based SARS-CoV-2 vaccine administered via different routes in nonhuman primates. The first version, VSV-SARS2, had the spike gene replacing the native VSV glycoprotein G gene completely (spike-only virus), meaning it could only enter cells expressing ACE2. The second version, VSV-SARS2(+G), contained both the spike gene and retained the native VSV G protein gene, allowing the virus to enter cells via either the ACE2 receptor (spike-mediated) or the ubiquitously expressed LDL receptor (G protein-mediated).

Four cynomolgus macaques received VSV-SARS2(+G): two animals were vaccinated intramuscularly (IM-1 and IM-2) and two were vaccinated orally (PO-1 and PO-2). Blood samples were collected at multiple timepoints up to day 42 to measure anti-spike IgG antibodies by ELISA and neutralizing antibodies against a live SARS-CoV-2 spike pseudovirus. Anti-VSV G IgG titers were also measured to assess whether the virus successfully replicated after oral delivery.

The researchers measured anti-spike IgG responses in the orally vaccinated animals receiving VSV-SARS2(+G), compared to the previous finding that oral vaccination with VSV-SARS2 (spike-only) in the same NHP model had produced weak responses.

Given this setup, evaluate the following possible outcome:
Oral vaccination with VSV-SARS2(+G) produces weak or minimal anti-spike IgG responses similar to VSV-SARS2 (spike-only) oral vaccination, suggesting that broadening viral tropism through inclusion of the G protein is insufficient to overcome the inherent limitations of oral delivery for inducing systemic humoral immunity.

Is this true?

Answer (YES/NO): NO